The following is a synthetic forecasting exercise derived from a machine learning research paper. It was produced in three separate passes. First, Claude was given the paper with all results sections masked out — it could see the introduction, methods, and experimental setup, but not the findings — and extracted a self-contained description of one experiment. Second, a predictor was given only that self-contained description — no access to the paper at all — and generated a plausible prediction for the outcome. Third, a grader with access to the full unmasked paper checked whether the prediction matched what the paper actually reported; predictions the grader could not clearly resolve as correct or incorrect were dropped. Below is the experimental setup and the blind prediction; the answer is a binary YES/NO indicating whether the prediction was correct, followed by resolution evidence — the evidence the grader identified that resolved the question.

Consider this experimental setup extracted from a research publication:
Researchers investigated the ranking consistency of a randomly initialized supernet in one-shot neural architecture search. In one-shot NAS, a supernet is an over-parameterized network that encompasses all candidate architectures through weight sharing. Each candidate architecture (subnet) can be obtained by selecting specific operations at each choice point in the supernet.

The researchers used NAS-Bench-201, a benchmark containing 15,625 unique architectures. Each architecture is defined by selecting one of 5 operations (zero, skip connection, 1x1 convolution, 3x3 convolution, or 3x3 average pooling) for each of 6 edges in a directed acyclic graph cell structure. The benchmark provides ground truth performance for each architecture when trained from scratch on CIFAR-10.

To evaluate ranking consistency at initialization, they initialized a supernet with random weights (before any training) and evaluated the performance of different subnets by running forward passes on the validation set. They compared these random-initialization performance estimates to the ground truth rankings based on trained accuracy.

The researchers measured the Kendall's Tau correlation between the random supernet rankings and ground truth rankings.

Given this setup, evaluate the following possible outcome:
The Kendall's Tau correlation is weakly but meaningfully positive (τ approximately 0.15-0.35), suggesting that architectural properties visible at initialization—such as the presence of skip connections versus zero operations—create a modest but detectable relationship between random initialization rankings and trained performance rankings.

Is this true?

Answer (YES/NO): NO